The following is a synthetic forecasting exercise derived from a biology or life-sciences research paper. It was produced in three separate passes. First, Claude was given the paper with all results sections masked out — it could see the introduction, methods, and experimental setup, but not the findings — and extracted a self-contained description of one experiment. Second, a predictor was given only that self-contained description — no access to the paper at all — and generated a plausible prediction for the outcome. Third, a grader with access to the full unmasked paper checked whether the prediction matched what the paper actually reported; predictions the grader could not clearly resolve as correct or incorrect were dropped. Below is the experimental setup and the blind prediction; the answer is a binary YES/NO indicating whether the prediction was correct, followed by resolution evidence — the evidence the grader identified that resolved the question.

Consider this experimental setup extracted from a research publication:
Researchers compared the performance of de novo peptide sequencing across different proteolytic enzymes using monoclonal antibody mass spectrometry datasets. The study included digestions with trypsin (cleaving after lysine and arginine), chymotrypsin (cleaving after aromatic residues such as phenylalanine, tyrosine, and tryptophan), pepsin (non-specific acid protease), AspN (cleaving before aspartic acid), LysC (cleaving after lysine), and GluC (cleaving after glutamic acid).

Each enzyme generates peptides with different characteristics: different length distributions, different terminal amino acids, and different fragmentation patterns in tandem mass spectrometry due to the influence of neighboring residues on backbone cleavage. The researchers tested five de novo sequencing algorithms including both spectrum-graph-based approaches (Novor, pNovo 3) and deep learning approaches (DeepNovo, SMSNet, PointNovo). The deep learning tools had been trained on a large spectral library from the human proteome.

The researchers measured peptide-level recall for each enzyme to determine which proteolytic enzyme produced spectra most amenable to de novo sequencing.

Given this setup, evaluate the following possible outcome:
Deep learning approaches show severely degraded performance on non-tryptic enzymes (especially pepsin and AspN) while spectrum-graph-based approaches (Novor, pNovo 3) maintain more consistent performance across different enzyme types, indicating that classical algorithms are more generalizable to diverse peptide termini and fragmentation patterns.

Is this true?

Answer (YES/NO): NO